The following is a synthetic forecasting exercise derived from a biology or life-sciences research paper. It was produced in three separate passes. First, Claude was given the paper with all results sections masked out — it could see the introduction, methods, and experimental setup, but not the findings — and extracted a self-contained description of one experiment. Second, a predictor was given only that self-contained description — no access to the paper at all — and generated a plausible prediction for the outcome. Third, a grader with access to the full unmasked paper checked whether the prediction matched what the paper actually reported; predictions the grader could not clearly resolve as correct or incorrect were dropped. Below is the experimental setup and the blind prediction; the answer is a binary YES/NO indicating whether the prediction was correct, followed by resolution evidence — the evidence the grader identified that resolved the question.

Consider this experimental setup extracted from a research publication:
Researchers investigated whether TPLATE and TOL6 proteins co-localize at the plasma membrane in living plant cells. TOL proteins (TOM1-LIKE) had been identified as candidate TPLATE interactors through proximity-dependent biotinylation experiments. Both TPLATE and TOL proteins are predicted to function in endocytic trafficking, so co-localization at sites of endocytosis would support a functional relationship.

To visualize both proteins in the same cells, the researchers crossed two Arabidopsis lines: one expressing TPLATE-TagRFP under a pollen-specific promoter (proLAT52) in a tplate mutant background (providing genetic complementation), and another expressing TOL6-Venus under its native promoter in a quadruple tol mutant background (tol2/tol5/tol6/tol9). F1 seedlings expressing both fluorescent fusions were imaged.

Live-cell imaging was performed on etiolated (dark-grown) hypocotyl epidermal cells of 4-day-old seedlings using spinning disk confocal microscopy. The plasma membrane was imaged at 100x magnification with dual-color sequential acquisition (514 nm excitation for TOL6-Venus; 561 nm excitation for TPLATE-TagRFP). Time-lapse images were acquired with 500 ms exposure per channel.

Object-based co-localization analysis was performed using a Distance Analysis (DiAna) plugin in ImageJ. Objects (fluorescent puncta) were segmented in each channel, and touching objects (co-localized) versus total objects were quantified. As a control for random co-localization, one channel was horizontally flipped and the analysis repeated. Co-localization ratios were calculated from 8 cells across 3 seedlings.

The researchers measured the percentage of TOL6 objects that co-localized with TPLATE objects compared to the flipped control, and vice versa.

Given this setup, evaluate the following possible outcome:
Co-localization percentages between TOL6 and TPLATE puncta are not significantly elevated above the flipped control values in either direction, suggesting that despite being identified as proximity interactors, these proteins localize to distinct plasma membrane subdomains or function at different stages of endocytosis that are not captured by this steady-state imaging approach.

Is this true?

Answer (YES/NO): NO